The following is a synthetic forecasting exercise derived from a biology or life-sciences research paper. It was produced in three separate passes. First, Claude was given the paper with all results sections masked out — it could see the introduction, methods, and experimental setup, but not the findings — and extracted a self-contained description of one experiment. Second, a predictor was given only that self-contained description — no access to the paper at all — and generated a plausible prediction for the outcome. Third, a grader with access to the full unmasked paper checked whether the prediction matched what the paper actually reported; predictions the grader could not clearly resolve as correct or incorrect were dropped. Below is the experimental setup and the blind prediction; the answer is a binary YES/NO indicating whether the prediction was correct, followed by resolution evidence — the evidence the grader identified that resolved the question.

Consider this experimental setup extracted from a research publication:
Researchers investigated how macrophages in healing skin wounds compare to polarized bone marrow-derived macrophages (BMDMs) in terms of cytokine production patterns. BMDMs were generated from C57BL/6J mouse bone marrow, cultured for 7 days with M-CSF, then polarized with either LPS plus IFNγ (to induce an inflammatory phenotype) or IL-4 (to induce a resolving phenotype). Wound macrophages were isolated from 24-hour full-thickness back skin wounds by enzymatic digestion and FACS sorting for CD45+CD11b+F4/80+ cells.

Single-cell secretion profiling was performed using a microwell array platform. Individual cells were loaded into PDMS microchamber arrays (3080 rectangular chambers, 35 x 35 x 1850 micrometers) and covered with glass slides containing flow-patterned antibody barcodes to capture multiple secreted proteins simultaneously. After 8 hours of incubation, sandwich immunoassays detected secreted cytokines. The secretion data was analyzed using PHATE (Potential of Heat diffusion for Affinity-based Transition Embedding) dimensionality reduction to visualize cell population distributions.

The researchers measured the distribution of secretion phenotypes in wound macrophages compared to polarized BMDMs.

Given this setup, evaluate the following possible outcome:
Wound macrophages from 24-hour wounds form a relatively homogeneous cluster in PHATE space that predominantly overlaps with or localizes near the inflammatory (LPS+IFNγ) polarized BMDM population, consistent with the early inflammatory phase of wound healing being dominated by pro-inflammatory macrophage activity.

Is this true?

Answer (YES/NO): NO